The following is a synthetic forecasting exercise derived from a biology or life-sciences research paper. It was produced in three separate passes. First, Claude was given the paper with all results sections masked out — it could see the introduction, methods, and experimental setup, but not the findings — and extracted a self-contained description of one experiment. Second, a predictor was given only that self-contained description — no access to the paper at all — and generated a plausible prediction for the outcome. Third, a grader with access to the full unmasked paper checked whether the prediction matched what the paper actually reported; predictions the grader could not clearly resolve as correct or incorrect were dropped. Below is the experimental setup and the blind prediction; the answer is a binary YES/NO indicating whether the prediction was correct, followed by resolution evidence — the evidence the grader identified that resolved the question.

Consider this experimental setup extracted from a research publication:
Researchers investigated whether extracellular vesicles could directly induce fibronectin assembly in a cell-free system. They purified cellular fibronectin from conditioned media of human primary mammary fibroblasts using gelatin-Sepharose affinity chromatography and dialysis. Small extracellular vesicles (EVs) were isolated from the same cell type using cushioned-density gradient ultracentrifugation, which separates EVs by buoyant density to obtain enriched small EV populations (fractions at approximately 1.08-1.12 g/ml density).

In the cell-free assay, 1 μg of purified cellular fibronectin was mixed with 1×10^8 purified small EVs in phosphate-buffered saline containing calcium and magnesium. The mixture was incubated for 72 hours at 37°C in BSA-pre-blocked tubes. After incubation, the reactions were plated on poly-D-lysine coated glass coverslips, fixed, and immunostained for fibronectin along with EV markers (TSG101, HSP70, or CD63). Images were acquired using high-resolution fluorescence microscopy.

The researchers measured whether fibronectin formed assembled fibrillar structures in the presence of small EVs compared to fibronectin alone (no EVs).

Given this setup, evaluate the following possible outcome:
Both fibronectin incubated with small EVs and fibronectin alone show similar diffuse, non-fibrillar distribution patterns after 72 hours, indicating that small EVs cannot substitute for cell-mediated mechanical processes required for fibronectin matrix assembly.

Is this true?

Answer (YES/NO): NO